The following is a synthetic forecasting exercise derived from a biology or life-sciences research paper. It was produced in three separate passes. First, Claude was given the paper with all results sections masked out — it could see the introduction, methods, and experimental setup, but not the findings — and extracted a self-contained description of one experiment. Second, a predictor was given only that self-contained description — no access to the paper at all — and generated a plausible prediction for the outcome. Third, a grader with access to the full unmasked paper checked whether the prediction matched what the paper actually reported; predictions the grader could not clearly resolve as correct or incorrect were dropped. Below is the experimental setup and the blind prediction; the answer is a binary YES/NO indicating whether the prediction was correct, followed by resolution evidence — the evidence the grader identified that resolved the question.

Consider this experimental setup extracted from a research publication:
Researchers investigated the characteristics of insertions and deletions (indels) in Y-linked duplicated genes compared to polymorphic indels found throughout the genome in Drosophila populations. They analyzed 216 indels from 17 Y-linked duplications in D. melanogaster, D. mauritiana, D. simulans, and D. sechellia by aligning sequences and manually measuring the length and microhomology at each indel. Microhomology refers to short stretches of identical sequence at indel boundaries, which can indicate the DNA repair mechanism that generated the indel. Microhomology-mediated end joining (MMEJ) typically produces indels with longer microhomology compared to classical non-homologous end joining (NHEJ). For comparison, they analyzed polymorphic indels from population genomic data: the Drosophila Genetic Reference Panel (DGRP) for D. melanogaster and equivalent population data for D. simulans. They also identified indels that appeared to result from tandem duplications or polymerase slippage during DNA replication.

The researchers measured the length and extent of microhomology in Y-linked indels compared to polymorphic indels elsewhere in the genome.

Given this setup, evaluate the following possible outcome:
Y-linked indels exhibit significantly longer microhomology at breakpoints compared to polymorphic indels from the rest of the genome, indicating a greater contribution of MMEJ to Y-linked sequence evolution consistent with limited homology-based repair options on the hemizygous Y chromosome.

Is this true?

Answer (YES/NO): NO